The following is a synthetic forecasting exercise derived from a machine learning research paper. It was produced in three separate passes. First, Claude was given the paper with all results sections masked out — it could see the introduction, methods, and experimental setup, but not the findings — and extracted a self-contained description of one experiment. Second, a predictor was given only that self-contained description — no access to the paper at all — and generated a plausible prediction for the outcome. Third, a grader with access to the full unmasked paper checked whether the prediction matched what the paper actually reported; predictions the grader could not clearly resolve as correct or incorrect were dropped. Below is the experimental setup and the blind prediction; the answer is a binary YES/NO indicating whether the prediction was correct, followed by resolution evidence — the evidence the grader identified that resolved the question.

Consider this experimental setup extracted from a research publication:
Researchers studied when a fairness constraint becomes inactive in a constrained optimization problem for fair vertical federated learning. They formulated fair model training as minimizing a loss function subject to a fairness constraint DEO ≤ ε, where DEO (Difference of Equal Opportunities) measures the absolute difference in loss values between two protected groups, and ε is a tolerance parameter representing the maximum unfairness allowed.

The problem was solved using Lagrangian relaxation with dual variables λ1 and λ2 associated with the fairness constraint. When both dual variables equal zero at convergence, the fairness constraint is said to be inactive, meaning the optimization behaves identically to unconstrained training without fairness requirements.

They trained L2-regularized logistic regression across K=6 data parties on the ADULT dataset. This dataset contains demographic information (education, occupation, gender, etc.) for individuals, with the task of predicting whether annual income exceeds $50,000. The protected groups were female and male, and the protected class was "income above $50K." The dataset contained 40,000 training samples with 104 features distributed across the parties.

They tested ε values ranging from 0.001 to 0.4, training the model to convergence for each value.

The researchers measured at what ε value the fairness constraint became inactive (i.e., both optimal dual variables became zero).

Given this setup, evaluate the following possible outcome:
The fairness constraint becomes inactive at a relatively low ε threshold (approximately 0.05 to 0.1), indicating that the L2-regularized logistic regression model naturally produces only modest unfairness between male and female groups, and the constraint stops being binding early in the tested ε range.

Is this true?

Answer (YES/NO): NO